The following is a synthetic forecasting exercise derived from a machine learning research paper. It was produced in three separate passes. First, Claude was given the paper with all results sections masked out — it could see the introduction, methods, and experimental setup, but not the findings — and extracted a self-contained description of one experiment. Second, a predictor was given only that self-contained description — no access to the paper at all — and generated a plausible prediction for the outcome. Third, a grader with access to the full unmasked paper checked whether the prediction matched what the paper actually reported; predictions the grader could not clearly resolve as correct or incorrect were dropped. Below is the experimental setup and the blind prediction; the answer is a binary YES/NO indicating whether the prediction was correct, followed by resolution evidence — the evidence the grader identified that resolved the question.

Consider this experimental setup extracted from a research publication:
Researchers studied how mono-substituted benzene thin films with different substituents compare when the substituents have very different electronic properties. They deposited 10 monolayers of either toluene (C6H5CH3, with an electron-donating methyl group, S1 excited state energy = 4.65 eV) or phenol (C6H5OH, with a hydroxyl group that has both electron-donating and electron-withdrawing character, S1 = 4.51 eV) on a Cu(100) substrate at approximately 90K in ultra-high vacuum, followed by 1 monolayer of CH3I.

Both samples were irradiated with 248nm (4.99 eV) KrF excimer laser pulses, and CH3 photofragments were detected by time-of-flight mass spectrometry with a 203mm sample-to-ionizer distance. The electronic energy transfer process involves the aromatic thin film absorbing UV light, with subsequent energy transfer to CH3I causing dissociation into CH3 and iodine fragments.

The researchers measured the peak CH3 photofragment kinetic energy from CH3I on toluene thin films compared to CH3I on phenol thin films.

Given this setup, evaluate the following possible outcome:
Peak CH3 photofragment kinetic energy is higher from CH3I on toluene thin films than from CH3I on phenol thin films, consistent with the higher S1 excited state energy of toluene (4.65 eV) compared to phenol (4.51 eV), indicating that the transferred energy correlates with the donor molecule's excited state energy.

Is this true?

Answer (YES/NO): NO